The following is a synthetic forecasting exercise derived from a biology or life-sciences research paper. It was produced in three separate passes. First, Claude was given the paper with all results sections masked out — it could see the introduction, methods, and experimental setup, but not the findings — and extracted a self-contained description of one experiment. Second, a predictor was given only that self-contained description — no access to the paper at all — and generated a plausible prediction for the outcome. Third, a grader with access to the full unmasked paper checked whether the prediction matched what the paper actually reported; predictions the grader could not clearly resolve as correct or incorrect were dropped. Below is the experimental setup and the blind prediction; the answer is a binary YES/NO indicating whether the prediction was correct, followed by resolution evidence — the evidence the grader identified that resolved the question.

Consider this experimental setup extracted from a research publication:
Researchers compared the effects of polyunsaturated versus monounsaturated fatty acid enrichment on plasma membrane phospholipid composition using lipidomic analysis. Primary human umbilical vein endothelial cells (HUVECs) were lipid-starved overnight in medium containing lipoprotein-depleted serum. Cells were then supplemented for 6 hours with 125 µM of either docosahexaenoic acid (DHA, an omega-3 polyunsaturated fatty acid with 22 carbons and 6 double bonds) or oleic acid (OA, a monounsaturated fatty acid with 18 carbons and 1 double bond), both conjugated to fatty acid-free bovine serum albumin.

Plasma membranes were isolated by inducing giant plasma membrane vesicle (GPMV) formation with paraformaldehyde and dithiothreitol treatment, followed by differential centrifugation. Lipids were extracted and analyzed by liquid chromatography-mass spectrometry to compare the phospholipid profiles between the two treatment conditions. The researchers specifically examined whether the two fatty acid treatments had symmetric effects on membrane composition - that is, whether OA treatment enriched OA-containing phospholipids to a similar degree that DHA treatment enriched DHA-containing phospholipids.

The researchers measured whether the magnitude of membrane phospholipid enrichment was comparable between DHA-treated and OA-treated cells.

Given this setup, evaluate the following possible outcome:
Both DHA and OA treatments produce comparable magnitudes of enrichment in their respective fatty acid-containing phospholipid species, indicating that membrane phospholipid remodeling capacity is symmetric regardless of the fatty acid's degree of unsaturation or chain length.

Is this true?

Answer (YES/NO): NO